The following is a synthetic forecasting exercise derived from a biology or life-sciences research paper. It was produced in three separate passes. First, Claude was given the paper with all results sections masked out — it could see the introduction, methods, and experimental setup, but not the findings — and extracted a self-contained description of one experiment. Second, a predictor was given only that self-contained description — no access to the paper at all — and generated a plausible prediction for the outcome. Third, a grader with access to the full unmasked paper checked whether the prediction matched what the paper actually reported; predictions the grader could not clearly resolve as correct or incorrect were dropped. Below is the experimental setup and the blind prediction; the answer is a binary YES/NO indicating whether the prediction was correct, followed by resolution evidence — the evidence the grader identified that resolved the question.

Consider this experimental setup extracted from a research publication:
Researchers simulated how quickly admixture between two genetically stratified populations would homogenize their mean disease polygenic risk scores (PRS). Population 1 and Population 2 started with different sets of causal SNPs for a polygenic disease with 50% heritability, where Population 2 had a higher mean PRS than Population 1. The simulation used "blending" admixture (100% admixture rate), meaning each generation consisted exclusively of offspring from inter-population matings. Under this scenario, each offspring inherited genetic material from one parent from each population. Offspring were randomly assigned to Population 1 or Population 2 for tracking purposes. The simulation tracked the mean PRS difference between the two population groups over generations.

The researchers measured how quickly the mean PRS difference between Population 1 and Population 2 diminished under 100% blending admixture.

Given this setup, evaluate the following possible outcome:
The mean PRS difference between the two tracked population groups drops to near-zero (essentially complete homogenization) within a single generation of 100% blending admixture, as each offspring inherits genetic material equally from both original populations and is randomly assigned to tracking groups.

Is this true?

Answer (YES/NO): YES